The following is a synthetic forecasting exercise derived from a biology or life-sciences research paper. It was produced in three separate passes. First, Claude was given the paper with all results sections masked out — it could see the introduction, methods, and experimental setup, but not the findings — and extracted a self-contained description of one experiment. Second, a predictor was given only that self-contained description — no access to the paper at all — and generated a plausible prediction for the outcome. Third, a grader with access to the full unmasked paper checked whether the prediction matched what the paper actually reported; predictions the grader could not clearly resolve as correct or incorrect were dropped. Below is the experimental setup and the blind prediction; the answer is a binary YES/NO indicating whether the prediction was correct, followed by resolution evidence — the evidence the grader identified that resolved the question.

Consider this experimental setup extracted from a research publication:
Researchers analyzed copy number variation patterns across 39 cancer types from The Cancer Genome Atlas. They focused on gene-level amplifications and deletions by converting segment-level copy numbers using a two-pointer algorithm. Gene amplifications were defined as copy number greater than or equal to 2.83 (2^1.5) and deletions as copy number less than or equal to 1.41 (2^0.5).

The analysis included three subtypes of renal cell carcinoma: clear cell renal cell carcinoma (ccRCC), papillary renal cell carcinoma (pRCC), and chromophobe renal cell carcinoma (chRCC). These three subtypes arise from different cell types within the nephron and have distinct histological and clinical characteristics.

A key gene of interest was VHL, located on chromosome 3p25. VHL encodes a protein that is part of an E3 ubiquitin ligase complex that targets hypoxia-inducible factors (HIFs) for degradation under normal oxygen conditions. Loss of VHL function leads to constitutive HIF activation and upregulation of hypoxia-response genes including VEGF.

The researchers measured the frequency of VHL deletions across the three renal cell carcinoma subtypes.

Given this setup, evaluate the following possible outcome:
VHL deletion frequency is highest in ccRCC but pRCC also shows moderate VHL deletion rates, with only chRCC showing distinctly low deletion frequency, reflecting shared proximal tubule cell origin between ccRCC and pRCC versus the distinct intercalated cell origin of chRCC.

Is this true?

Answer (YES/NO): NO